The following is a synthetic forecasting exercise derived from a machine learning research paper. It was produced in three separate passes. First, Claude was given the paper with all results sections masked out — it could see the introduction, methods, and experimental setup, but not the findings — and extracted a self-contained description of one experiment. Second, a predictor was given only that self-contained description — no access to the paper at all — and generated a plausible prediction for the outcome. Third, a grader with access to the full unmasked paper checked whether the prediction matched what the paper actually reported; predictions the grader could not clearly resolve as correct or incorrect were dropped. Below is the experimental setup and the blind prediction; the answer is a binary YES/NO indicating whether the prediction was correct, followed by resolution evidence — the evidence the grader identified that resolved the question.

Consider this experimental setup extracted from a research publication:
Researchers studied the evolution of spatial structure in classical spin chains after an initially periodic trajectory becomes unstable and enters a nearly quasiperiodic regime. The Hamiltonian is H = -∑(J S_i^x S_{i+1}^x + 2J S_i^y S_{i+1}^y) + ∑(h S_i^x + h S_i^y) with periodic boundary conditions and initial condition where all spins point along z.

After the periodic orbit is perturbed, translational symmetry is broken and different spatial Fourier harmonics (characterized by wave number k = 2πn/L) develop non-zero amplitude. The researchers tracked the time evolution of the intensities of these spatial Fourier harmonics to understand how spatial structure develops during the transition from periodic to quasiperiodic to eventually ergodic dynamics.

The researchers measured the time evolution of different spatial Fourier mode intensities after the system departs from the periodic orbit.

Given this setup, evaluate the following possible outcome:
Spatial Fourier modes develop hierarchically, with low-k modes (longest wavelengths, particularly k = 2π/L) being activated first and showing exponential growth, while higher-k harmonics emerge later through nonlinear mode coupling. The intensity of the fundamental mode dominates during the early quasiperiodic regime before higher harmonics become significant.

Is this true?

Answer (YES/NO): NO